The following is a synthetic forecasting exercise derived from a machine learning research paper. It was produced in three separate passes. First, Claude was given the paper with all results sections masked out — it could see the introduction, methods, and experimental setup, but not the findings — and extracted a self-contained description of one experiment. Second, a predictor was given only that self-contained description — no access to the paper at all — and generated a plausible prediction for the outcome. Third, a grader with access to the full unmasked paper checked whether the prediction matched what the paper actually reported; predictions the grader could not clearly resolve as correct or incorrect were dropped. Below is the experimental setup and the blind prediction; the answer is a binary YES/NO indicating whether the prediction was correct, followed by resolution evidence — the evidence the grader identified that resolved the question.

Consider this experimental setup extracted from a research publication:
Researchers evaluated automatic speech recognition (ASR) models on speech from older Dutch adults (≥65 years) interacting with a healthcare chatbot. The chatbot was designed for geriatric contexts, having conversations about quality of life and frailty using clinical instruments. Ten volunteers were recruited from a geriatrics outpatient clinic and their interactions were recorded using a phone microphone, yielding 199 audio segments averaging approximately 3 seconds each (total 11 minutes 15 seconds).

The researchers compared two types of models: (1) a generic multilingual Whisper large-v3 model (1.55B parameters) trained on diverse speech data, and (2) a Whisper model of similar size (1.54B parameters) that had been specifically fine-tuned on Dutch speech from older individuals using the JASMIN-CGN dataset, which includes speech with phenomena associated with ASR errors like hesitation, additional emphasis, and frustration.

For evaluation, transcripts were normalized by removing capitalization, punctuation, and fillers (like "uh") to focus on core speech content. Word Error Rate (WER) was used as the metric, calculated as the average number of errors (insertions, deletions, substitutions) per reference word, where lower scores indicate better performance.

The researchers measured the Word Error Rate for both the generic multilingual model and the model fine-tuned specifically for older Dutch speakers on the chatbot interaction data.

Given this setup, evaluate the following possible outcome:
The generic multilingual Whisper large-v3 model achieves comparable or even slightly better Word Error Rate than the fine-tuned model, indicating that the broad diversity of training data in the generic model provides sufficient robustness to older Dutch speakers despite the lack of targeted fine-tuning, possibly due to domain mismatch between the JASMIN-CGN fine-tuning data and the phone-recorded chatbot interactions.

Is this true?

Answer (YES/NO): NO